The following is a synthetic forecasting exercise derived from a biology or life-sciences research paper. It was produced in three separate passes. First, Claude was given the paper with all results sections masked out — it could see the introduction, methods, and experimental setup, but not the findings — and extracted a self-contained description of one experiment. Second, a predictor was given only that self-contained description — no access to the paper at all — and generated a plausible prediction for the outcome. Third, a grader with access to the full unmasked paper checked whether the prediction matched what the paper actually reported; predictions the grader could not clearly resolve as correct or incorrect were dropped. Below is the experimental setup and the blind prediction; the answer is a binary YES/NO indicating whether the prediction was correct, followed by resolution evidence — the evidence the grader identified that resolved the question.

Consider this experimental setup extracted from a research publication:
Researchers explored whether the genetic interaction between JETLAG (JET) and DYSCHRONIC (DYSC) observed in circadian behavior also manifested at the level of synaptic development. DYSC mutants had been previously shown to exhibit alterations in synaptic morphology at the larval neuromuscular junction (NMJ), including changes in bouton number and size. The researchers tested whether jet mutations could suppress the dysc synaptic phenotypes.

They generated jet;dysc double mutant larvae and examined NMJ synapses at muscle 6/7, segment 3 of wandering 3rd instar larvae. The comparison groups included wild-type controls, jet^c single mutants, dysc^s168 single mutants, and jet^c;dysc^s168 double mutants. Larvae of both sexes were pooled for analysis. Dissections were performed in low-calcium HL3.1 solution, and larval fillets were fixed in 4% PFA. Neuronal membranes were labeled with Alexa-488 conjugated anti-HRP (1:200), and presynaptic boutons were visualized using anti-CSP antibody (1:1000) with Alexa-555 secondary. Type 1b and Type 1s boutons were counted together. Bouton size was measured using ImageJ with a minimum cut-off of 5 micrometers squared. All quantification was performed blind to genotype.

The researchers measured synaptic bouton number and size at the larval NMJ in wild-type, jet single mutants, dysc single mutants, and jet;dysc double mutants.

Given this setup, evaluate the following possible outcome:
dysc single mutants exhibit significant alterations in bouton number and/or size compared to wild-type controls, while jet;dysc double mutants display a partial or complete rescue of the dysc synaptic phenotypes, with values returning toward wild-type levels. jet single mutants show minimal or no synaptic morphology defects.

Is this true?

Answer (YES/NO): NO